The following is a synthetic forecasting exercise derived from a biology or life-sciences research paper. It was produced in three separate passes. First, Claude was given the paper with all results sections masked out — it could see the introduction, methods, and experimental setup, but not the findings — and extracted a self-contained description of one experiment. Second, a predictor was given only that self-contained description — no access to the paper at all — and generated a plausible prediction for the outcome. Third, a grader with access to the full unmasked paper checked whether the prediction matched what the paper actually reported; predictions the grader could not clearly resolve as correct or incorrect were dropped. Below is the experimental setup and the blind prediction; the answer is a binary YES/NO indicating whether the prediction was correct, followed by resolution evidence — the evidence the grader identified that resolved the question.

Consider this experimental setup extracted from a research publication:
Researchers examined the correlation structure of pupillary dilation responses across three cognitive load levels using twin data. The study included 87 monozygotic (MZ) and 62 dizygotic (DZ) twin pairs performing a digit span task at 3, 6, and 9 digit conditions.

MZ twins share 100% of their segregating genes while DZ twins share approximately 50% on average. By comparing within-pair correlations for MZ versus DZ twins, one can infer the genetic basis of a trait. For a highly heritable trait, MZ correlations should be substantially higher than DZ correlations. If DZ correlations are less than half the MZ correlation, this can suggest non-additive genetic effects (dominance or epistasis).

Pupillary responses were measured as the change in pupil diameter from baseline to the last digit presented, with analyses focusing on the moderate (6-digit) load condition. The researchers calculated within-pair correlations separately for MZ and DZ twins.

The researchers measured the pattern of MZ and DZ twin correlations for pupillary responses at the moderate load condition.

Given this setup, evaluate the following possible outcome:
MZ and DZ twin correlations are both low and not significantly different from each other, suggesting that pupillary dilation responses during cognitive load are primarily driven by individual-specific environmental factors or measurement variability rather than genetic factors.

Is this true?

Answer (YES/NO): NO